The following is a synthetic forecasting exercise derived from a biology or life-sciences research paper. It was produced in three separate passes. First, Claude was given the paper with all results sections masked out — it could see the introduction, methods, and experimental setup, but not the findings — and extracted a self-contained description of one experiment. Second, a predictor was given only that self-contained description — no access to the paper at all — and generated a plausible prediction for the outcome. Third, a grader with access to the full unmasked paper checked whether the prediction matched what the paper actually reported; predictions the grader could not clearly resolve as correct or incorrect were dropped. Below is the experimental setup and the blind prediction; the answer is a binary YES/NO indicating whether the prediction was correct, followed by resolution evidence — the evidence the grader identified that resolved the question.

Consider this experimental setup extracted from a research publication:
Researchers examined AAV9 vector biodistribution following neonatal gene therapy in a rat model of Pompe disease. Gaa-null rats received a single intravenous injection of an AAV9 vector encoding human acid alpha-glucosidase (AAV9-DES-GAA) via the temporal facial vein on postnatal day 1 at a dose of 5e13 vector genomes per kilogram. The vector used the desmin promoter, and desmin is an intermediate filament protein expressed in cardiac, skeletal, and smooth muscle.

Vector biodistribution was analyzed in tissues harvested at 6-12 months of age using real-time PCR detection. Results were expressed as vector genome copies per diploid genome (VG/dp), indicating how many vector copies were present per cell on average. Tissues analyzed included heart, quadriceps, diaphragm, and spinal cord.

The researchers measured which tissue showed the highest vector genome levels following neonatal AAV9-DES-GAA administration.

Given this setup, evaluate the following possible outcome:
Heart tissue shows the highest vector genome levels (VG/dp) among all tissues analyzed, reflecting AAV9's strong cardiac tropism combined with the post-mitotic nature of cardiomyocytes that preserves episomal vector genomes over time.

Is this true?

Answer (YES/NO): NO